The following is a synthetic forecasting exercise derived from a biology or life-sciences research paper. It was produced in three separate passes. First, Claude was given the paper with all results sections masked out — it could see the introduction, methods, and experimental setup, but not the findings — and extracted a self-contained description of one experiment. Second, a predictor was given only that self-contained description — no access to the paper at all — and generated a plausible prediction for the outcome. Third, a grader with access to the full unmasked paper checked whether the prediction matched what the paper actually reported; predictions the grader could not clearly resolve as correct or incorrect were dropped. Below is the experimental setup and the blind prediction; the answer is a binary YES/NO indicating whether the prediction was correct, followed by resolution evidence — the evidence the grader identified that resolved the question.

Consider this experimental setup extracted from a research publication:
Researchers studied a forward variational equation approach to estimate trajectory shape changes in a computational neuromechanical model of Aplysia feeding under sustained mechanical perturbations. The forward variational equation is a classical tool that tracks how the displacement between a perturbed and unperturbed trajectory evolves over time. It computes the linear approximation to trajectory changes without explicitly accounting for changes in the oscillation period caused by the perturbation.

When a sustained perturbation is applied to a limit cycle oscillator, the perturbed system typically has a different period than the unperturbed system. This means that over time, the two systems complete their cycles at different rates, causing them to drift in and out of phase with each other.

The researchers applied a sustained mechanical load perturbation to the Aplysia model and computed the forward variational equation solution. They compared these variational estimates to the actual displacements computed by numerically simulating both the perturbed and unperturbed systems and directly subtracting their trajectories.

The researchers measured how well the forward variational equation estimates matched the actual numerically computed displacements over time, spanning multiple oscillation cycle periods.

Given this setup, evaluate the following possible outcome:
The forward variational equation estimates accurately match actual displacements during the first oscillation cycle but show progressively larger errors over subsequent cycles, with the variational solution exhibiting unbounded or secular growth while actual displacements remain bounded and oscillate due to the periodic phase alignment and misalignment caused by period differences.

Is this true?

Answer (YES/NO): YES